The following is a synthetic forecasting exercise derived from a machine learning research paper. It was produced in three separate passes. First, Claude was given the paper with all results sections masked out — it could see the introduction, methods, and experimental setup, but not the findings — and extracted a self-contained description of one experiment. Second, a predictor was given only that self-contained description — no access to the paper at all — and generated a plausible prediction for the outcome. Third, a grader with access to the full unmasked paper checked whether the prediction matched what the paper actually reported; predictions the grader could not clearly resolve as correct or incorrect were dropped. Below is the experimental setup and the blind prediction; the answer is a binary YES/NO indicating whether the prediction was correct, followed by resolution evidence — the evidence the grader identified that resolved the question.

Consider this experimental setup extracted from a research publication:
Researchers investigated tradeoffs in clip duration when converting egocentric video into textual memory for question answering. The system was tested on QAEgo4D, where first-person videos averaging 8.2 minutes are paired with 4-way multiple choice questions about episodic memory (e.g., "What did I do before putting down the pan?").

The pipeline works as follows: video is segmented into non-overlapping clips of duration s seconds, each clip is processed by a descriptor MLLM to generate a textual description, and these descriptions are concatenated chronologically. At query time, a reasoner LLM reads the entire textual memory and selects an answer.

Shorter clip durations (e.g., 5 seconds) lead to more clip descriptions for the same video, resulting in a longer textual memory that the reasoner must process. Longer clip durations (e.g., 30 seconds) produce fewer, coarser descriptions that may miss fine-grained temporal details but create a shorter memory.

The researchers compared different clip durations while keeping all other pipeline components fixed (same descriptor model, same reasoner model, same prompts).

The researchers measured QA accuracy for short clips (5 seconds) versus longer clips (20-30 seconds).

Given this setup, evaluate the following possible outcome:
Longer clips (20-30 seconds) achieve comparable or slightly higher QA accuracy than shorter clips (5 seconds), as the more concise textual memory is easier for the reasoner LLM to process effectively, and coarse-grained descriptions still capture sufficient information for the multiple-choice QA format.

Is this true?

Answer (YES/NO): NO